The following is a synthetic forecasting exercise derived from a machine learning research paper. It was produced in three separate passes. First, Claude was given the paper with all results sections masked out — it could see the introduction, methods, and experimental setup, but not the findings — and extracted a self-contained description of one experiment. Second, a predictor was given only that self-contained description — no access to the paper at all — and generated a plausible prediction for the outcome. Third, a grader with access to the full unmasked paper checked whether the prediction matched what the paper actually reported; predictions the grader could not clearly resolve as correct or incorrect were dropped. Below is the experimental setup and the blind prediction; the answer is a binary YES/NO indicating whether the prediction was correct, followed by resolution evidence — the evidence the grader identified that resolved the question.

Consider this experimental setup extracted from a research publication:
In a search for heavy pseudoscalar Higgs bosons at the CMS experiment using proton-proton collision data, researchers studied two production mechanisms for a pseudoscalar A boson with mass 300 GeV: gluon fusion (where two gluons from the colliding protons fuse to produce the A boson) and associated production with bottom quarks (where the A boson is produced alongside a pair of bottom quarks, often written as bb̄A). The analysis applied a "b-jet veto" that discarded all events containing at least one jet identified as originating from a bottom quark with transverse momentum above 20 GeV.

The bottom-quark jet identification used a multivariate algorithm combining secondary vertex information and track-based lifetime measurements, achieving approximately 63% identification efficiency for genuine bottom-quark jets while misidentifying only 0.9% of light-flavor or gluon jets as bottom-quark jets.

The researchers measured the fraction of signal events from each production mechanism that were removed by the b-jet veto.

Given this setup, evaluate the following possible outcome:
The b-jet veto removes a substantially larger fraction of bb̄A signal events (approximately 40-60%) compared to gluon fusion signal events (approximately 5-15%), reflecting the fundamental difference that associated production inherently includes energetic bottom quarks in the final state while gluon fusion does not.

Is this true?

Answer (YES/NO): NO